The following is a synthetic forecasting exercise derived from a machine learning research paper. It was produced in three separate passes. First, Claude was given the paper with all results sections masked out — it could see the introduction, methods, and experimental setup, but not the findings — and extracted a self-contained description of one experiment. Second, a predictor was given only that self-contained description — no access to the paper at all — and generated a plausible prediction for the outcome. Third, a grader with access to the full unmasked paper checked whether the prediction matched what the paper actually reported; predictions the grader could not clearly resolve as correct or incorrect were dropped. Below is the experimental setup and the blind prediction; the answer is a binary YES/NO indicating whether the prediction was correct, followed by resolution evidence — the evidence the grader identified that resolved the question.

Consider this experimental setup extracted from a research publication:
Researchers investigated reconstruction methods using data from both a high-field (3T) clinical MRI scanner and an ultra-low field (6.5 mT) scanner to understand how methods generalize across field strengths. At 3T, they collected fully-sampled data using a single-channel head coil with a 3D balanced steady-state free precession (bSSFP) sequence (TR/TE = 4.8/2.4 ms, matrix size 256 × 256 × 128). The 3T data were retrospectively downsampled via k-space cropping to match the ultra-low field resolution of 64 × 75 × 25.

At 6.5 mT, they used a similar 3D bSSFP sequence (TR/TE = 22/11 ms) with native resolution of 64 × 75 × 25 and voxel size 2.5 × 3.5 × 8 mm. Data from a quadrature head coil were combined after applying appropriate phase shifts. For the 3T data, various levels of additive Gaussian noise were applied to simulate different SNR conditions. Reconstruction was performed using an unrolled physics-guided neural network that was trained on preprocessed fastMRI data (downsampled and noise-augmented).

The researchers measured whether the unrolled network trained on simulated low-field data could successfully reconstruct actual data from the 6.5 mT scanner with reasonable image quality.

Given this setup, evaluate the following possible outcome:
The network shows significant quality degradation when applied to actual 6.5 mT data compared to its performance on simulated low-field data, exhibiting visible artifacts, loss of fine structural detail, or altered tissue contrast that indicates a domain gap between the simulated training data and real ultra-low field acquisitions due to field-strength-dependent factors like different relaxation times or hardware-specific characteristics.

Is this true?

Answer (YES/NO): NO